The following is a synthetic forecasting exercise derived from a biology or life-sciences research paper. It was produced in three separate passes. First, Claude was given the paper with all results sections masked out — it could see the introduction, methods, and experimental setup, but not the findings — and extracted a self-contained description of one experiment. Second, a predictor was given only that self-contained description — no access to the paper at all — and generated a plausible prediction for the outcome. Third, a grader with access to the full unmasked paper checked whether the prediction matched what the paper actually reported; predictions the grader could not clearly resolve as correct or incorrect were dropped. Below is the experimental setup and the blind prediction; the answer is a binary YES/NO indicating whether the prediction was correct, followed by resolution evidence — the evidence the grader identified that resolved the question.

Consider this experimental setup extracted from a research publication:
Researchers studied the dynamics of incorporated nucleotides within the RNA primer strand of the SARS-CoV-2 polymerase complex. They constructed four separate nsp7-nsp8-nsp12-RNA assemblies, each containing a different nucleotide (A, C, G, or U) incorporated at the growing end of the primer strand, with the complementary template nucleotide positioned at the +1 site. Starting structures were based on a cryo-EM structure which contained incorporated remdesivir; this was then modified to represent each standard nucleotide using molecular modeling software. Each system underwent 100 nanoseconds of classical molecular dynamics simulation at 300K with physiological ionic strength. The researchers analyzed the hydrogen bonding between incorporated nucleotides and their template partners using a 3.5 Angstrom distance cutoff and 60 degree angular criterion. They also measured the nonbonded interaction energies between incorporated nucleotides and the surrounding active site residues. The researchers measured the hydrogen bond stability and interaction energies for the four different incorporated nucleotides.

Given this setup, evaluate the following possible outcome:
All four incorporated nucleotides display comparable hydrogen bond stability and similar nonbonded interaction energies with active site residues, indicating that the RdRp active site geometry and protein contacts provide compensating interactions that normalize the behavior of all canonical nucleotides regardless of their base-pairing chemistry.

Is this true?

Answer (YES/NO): NO